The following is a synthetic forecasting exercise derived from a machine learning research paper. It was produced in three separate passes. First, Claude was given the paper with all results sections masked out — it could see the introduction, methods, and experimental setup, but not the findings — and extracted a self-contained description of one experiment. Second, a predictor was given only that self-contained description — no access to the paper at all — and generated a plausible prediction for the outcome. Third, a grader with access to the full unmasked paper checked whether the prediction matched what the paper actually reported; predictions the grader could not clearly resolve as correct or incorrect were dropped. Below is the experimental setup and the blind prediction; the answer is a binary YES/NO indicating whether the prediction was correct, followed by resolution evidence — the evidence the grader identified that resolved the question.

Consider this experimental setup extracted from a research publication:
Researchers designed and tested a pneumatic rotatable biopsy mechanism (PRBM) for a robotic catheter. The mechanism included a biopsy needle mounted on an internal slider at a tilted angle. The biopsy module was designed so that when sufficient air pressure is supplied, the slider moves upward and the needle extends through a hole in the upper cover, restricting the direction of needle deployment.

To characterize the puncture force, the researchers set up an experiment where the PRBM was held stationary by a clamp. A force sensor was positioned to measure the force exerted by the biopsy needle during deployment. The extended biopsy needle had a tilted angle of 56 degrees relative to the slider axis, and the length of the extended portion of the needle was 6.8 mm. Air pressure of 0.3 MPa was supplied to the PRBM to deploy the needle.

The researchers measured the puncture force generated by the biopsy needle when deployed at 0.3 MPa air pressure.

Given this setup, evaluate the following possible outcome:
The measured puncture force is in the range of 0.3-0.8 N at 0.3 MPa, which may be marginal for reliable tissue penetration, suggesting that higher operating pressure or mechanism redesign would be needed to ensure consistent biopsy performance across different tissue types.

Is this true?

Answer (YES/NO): NO